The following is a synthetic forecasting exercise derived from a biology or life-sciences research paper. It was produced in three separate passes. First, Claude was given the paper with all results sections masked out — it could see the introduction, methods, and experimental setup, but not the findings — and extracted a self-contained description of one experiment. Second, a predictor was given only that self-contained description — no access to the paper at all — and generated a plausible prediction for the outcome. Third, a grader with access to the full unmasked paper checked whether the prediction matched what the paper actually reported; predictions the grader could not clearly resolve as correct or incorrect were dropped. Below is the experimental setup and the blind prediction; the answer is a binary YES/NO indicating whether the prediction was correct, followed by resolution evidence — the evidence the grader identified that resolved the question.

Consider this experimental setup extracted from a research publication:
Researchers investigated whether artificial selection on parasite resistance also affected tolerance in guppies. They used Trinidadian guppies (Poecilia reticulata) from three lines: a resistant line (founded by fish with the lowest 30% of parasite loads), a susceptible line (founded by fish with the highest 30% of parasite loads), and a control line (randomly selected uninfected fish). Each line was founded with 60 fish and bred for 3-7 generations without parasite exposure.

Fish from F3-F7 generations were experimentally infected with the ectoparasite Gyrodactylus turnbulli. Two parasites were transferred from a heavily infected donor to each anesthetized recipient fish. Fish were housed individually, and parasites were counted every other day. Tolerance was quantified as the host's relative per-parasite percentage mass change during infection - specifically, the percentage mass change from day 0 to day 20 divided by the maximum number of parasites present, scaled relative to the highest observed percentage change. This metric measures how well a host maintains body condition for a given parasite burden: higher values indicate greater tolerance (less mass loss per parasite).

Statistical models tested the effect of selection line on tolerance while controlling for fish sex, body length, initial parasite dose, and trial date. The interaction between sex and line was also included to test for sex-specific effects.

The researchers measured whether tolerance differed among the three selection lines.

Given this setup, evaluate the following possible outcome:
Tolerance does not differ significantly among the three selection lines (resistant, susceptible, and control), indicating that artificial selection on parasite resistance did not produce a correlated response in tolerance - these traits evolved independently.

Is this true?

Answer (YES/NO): NO